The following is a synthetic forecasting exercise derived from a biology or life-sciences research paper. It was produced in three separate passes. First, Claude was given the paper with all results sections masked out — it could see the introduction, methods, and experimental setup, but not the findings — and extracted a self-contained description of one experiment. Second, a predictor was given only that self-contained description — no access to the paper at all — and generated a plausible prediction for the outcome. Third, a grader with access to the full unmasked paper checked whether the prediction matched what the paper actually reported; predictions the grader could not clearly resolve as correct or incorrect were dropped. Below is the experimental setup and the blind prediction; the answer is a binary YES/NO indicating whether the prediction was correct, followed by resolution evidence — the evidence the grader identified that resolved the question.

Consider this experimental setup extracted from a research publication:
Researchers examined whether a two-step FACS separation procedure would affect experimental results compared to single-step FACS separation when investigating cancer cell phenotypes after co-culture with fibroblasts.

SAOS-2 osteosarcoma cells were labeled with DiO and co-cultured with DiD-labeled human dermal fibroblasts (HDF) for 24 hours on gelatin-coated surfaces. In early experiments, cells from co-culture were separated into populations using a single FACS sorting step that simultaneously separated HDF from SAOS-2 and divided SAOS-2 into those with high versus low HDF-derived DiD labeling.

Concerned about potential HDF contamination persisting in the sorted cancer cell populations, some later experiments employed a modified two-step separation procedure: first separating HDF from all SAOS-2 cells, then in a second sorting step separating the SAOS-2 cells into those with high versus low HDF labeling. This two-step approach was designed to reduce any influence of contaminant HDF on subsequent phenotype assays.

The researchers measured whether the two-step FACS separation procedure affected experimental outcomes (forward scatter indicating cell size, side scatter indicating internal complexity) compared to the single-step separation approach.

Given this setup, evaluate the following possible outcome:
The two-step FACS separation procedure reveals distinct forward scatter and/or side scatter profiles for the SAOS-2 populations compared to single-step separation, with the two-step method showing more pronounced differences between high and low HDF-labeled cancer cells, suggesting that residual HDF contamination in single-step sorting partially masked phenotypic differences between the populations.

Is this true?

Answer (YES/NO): NO